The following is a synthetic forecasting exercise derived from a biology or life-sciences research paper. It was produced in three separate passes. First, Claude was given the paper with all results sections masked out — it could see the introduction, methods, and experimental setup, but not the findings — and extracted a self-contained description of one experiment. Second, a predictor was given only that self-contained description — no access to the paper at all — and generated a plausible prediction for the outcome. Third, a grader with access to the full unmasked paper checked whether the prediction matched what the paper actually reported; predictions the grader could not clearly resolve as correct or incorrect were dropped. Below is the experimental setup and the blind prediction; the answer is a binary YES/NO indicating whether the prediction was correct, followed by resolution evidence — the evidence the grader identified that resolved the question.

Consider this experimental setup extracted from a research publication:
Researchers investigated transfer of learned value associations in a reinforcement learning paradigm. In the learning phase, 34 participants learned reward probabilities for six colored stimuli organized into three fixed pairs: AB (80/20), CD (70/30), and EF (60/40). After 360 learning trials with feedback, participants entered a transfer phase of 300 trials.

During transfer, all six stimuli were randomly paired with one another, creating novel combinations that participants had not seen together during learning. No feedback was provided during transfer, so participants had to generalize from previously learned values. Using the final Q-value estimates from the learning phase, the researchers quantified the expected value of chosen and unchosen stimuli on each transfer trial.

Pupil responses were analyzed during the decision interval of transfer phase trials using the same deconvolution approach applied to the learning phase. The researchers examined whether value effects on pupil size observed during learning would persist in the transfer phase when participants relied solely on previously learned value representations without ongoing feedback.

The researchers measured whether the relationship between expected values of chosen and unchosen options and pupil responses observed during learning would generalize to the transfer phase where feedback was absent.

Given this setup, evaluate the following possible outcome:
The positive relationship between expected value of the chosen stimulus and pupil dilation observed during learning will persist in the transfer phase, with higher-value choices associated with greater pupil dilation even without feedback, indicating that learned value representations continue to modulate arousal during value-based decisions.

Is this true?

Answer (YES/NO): NO